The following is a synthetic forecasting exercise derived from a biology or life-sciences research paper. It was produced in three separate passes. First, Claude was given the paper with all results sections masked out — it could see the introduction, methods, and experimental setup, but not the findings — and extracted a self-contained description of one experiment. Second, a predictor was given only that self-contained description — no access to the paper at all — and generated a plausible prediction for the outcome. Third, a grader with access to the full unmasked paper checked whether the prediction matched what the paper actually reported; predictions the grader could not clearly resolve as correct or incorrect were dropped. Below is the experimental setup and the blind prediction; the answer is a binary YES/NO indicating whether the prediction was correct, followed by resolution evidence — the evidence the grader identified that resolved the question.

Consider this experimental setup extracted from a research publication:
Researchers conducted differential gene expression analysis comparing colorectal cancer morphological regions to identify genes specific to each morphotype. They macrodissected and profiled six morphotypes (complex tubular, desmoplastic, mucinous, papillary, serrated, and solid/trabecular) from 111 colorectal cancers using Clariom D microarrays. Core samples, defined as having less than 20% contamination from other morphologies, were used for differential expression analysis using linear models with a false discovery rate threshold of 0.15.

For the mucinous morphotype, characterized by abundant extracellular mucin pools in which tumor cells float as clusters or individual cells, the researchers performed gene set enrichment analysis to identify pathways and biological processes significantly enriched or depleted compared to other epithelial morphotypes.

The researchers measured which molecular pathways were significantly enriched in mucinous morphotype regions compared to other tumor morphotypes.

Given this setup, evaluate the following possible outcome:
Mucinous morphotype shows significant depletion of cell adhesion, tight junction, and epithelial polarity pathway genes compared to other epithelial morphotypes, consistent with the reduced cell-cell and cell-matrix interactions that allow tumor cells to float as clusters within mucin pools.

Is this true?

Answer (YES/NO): NO